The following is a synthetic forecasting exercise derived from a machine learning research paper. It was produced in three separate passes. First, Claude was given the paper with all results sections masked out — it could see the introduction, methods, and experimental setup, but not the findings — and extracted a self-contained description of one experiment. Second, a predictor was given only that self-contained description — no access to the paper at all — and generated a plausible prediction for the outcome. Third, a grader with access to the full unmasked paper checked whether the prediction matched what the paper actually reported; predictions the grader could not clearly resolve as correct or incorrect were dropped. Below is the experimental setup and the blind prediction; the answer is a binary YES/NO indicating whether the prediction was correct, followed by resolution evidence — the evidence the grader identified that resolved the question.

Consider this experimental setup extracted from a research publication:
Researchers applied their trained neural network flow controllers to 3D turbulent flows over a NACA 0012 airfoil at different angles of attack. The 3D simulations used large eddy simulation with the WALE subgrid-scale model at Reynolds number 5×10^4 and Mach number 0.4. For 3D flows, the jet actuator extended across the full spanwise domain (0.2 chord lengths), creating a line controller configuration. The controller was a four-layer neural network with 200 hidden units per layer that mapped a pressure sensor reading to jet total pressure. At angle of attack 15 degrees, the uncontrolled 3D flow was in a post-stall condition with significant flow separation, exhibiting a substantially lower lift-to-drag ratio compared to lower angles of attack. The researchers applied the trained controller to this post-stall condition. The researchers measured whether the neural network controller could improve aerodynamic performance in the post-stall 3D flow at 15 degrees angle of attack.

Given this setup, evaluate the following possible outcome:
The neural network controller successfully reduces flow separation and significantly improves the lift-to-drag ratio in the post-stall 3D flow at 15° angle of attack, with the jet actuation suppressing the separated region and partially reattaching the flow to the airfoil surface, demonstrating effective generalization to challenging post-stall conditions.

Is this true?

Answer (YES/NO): NO